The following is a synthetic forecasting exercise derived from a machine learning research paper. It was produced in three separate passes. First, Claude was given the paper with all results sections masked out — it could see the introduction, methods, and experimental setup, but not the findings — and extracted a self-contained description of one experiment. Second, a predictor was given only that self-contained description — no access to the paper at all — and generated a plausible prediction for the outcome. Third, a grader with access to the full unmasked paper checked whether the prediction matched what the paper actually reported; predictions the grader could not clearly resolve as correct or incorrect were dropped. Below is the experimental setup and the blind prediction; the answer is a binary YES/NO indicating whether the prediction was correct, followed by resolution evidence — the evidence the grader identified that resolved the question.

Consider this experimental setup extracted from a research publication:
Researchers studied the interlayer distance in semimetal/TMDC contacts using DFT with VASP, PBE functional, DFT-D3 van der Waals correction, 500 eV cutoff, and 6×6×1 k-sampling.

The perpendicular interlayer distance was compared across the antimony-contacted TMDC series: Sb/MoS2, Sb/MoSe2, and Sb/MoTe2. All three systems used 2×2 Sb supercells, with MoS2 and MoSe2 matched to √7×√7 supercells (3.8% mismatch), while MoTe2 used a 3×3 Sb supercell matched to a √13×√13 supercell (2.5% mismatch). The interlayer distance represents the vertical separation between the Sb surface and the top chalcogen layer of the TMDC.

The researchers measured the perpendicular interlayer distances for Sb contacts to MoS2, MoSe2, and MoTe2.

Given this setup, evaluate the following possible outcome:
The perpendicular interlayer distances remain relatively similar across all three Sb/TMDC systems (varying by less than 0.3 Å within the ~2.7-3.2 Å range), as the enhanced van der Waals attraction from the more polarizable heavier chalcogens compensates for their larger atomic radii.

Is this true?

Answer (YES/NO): NO